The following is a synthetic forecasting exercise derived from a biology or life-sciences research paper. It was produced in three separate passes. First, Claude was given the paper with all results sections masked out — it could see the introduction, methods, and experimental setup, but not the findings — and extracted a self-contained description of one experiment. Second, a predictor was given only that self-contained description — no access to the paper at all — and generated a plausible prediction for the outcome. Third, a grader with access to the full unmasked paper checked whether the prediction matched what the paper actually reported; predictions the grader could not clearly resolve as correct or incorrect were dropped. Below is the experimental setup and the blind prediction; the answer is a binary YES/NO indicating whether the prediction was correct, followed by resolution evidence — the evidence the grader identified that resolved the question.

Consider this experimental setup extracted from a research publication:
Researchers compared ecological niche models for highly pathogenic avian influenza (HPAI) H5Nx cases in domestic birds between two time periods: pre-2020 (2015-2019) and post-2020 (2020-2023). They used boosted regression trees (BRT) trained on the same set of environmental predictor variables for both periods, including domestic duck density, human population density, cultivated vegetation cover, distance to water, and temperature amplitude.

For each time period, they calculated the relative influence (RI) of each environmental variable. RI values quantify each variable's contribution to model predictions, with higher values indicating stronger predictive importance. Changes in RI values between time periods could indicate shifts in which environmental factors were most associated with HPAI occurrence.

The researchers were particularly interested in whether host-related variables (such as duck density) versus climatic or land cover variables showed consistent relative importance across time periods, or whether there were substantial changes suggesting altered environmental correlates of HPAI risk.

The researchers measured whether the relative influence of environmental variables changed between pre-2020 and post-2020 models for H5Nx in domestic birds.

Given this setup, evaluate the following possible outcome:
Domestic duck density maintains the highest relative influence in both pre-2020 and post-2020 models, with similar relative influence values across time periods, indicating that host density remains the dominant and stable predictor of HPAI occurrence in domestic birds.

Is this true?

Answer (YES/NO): NO